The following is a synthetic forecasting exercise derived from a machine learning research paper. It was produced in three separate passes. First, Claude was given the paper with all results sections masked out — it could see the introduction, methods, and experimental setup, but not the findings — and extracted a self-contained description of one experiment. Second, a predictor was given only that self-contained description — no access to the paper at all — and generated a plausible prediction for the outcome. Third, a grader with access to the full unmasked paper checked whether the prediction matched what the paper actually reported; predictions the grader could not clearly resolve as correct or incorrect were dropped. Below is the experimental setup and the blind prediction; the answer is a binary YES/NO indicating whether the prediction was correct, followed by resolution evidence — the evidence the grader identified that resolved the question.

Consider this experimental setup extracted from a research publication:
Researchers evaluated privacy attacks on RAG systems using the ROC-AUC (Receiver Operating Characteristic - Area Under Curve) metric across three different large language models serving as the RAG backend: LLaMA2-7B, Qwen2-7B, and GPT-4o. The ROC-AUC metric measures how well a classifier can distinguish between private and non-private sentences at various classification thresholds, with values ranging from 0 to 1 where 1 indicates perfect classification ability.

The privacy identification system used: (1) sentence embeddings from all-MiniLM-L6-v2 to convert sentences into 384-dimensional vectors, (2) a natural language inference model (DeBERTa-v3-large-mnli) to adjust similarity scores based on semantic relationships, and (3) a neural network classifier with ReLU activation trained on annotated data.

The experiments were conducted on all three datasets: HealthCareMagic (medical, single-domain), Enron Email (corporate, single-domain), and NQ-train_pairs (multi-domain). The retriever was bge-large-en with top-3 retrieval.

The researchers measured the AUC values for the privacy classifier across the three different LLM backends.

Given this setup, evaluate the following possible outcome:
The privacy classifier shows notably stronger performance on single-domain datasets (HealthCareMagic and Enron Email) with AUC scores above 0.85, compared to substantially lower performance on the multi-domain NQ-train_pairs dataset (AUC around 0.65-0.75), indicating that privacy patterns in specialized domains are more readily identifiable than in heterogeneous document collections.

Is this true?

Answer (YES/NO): NO